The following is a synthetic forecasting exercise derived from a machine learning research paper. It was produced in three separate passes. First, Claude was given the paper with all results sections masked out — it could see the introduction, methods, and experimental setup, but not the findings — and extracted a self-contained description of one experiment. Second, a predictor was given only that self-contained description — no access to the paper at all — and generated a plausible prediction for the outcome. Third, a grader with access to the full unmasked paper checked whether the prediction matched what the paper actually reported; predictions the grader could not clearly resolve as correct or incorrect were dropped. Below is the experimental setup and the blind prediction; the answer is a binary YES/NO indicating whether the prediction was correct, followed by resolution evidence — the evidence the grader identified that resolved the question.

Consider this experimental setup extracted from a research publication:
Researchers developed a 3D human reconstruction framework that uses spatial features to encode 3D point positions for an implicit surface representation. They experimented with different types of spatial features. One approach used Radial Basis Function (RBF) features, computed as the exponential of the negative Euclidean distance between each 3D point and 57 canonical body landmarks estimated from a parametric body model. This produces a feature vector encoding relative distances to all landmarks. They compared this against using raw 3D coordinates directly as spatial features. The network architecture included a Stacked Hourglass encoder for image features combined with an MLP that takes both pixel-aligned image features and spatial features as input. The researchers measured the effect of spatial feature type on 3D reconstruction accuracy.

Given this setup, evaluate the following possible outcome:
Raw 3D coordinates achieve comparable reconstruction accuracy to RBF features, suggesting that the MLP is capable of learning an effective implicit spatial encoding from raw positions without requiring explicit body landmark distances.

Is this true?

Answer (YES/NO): NO